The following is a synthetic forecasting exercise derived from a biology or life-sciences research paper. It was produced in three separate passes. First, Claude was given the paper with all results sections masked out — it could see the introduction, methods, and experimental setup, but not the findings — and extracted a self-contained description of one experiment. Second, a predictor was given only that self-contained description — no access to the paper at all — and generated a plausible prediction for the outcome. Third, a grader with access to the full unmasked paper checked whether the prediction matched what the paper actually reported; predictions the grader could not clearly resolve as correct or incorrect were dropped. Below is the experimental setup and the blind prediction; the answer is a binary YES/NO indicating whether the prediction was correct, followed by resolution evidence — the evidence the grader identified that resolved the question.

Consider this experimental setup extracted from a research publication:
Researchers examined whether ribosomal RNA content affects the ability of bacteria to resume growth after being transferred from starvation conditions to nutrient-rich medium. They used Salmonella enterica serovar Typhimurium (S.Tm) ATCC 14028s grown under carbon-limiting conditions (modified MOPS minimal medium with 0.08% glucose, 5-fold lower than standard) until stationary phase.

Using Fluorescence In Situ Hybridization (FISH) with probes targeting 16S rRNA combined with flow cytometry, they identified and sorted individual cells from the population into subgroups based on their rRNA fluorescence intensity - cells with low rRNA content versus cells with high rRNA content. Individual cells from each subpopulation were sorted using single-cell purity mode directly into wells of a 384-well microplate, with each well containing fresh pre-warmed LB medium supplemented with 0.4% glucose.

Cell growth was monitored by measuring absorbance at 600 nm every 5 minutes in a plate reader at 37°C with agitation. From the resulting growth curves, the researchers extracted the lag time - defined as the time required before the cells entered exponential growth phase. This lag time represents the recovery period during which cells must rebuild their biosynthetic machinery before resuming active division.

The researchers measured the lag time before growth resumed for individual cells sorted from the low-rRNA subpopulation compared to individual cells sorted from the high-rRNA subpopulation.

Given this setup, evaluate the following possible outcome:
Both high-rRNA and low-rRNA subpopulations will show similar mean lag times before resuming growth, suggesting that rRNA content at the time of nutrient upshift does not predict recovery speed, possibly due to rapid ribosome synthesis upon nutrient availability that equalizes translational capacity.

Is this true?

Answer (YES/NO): NO